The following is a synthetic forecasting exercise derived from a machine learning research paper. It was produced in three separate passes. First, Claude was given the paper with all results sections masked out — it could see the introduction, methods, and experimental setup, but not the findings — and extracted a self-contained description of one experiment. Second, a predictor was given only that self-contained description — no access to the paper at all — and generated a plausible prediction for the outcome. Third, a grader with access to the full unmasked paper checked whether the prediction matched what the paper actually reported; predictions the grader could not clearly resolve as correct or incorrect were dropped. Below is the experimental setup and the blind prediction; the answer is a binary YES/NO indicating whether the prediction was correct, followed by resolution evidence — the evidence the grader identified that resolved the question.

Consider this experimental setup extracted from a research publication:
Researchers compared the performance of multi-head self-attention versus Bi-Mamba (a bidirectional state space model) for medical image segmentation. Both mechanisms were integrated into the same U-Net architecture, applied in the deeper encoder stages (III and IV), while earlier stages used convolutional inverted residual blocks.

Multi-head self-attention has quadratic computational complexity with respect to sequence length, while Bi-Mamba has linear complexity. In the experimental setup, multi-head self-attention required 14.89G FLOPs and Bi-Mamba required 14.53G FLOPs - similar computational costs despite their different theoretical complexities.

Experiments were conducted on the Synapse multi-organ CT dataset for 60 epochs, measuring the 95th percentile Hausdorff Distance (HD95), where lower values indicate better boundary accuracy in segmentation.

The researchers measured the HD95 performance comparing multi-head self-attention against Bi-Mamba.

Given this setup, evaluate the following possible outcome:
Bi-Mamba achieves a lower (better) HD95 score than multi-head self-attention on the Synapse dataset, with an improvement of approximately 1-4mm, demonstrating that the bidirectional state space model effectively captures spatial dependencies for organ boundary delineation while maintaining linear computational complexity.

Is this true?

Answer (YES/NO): YES